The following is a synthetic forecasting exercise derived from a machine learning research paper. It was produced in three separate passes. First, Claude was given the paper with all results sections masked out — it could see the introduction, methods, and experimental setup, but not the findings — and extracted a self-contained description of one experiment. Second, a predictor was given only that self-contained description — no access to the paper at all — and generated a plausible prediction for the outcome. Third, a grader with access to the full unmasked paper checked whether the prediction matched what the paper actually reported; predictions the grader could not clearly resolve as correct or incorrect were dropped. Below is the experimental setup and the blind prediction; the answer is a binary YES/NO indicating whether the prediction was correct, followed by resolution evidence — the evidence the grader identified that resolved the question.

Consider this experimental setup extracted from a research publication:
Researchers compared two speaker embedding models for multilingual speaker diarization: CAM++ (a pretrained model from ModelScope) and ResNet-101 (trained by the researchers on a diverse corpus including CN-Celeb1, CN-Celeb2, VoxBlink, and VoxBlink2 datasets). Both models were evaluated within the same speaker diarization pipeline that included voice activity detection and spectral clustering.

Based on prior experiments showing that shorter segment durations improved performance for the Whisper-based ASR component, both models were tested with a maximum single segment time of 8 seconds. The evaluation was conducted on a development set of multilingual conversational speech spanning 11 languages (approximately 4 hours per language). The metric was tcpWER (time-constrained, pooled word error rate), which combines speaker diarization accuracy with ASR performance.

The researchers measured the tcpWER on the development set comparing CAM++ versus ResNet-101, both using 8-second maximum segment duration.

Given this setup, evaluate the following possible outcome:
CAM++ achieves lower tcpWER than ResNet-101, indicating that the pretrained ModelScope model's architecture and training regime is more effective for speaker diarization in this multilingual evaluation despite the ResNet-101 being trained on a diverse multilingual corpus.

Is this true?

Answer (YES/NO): NO